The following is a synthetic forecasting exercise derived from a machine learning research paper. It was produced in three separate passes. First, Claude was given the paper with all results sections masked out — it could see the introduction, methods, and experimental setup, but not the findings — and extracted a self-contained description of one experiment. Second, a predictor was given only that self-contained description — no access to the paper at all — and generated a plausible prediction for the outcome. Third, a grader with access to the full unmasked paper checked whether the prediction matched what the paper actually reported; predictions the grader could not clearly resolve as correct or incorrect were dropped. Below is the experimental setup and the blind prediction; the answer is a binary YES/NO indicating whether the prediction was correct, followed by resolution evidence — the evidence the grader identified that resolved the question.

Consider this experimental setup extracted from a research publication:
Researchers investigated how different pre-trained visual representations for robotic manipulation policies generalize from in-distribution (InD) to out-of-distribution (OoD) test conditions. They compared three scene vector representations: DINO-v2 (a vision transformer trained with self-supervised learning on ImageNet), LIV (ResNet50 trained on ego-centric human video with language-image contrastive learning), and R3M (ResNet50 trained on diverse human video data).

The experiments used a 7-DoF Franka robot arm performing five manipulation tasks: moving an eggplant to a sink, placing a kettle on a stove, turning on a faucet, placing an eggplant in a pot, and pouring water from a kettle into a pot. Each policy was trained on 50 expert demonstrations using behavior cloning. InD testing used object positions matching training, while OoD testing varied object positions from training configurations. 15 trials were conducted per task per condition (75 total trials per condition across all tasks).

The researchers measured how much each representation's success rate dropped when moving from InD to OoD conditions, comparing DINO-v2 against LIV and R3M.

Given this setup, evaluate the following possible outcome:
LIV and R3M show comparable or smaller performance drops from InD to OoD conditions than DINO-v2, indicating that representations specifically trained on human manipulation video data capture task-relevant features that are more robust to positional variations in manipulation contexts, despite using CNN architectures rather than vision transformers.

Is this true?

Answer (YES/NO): NO